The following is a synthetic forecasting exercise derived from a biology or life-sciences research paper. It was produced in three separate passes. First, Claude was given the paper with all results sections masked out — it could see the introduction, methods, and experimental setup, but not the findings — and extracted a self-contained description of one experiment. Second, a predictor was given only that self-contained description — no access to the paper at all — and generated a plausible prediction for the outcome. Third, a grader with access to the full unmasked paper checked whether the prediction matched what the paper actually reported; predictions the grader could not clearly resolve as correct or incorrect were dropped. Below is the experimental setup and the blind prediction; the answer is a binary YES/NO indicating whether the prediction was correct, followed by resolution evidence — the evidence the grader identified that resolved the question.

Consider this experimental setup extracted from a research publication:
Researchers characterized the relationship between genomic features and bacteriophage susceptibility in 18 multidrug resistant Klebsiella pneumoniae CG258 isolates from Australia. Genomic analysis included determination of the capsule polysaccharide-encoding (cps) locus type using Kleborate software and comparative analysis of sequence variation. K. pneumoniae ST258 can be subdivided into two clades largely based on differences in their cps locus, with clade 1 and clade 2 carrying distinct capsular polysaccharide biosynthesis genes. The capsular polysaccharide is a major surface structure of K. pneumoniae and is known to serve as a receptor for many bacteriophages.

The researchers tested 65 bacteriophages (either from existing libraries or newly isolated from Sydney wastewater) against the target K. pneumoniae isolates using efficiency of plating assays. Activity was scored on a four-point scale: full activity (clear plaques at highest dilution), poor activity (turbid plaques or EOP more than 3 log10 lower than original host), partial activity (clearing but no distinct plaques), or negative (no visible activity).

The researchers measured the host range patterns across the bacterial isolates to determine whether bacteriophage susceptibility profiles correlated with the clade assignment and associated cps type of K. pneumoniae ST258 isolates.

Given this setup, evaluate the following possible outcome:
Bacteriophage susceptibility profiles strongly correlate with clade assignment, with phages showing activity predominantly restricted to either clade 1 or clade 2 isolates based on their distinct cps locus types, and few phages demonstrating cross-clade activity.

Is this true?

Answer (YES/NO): YES